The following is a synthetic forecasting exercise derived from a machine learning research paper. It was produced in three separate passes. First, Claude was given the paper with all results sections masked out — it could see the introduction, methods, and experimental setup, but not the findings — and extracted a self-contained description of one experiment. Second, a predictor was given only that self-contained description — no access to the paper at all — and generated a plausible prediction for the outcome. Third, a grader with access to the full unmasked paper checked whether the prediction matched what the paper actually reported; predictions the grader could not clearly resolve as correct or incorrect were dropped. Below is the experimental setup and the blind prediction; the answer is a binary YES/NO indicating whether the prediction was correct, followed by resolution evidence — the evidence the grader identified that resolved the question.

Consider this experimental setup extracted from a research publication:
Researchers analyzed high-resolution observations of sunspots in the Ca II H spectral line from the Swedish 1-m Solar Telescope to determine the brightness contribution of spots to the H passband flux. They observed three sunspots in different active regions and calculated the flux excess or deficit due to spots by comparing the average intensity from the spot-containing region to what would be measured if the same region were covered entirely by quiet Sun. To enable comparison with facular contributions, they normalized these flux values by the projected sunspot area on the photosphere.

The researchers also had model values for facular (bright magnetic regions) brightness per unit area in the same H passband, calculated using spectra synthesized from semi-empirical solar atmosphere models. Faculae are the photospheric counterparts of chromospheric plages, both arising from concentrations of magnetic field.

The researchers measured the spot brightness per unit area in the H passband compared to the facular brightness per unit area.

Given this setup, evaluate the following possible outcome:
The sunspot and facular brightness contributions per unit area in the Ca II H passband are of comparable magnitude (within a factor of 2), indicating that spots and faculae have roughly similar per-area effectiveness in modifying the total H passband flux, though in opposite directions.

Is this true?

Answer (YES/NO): NO